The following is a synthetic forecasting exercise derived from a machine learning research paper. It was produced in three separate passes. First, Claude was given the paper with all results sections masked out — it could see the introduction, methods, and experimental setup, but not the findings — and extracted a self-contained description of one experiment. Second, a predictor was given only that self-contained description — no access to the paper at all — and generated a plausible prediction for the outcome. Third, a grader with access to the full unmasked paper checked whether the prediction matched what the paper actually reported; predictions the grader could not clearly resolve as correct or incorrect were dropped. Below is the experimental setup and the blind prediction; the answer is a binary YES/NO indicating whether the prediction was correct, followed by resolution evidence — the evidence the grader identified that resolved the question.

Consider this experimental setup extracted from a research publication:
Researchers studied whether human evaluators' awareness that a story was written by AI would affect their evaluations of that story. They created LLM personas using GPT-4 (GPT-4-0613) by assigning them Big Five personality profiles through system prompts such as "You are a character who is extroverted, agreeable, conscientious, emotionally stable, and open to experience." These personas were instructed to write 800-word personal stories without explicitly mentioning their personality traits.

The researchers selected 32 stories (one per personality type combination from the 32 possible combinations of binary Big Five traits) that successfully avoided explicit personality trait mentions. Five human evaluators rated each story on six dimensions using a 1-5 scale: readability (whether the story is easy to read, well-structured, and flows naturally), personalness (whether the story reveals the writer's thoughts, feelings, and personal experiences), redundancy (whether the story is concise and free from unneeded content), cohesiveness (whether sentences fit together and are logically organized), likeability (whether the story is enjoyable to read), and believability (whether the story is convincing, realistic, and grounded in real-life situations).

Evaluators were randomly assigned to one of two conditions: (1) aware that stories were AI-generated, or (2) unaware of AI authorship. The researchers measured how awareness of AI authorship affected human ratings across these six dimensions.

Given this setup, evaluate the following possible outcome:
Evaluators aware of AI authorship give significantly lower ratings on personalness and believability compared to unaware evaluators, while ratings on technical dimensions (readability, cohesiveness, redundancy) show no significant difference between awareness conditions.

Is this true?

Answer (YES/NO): NO